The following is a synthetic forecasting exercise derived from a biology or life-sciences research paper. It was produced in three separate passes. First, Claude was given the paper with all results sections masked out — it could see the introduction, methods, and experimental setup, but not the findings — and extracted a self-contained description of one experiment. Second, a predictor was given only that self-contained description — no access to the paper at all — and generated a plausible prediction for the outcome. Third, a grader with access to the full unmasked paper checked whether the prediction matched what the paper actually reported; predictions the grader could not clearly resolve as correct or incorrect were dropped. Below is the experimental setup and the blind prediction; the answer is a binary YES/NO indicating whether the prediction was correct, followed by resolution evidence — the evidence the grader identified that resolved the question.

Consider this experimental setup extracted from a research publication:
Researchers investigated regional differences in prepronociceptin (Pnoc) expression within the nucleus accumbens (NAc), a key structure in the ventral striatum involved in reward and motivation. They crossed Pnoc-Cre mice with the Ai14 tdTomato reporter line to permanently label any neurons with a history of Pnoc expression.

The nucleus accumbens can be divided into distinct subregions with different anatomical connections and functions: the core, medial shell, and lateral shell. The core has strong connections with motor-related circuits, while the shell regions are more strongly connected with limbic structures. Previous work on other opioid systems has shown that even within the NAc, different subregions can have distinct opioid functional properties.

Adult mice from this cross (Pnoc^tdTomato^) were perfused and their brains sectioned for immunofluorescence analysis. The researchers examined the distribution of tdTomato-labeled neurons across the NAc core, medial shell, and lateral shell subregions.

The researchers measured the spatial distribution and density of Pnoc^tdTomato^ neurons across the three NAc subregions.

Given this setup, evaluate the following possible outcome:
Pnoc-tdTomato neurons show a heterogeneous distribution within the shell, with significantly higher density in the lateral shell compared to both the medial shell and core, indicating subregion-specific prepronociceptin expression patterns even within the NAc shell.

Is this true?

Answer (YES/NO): NO